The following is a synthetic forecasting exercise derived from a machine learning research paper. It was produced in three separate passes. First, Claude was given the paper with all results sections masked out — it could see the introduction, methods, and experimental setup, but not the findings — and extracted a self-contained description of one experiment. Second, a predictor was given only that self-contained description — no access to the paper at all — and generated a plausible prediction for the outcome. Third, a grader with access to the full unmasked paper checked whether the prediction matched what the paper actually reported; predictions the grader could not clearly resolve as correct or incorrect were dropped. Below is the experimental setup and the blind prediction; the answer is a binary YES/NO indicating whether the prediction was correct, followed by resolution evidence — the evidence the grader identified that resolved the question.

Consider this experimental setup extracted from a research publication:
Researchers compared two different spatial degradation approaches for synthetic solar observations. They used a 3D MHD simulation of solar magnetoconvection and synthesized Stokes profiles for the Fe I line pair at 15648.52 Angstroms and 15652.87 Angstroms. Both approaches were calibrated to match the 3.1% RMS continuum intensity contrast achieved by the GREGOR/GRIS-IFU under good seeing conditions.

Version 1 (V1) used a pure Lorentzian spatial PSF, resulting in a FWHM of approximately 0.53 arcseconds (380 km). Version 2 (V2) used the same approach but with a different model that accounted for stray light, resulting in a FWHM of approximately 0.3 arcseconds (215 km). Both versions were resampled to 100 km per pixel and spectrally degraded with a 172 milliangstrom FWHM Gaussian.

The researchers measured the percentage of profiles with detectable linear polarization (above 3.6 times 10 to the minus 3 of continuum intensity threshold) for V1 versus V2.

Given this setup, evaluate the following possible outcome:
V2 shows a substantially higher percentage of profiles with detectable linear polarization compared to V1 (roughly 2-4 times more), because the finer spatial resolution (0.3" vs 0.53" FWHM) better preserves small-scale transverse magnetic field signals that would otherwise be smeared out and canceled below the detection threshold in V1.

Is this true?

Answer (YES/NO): YES